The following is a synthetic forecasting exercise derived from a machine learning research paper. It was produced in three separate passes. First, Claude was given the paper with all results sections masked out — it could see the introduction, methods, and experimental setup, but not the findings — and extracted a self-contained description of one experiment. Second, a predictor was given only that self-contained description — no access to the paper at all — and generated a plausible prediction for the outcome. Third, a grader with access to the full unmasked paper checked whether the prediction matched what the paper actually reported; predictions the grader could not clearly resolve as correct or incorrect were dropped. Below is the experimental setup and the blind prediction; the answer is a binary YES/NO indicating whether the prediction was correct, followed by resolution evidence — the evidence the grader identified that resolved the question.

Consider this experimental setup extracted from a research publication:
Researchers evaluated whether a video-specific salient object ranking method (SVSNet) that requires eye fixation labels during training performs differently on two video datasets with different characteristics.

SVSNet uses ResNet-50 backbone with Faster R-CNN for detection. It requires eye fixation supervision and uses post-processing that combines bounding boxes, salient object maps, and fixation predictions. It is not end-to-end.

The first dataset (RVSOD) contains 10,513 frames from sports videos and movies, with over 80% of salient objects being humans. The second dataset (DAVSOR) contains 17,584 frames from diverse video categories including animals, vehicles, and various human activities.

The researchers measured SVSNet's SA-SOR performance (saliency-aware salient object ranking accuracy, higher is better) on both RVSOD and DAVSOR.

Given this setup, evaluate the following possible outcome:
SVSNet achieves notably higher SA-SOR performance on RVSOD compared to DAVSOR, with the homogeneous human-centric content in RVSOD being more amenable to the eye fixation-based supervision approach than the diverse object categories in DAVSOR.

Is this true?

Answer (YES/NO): NO